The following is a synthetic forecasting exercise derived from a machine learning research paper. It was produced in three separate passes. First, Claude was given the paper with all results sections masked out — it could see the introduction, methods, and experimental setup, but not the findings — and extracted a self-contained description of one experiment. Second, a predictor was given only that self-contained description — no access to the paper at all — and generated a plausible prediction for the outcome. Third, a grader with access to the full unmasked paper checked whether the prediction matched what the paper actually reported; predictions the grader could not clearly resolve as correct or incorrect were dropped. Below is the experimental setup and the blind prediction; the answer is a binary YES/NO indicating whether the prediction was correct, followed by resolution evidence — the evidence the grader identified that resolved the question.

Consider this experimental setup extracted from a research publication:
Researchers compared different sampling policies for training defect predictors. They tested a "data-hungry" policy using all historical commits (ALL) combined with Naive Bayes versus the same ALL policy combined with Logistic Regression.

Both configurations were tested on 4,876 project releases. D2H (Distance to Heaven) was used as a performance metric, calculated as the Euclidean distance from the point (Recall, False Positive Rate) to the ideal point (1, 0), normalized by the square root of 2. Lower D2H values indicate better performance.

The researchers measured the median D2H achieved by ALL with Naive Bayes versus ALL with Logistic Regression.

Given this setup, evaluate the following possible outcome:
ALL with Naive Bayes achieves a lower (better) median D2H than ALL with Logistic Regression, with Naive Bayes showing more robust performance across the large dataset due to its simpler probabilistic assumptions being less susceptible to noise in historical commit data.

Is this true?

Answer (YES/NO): NO